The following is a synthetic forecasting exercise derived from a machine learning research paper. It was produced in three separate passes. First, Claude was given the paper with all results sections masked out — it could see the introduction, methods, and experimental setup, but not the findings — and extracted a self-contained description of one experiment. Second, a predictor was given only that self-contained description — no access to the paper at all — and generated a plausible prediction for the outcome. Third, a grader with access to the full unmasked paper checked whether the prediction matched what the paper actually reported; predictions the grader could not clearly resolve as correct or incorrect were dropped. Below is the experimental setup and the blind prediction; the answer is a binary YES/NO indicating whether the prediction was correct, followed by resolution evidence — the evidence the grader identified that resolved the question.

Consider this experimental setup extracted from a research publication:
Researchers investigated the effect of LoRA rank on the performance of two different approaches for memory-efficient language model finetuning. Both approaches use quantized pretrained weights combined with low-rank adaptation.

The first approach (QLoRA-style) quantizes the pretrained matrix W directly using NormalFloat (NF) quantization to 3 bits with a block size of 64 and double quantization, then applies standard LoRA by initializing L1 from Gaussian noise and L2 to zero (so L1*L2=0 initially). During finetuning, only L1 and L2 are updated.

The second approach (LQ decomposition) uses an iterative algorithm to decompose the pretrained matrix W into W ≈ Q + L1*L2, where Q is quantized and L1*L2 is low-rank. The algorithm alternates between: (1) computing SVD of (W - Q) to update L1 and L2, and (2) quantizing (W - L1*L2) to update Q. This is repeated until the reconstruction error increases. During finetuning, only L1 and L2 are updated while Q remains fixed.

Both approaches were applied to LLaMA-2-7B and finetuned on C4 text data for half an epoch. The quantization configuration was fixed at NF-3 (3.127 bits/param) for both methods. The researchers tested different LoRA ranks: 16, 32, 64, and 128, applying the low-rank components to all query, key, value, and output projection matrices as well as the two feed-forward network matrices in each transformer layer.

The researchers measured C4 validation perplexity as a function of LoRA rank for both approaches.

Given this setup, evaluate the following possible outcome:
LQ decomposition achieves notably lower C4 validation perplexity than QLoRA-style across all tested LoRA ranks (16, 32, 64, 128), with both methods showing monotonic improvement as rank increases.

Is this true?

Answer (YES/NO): NO